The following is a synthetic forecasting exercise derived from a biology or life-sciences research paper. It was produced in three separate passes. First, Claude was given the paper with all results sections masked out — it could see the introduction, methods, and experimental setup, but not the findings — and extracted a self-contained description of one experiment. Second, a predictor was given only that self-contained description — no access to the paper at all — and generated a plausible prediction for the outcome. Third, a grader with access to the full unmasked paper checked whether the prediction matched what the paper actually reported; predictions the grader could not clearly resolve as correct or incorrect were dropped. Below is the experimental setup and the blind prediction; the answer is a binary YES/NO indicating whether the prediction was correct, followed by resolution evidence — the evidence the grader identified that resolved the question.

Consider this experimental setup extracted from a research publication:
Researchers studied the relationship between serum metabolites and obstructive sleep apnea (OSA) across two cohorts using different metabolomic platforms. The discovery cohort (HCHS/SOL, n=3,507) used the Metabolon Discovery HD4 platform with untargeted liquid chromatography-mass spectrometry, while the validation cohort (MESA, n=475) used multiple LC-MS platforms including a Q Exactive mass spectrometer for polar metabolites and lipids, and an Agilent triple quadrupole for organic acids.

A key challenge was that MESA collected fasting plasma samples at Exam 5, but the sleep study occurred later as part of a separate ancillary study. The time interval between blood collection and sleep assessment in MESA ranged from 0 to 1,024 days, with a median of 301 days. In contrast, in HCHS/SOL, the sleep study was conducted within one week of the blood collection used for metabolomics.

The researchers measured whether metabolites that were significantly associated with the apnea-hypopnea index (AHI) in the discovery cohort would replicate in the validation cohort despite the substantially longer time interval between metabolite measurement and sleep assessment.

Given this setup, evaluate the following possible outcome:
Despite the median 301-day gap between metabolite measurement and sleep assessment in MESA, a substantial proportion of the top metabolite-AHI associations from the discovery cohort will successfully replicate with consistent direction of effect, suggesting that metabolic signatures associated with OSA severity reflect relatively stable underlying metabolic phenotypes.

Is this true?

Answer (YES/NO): NO